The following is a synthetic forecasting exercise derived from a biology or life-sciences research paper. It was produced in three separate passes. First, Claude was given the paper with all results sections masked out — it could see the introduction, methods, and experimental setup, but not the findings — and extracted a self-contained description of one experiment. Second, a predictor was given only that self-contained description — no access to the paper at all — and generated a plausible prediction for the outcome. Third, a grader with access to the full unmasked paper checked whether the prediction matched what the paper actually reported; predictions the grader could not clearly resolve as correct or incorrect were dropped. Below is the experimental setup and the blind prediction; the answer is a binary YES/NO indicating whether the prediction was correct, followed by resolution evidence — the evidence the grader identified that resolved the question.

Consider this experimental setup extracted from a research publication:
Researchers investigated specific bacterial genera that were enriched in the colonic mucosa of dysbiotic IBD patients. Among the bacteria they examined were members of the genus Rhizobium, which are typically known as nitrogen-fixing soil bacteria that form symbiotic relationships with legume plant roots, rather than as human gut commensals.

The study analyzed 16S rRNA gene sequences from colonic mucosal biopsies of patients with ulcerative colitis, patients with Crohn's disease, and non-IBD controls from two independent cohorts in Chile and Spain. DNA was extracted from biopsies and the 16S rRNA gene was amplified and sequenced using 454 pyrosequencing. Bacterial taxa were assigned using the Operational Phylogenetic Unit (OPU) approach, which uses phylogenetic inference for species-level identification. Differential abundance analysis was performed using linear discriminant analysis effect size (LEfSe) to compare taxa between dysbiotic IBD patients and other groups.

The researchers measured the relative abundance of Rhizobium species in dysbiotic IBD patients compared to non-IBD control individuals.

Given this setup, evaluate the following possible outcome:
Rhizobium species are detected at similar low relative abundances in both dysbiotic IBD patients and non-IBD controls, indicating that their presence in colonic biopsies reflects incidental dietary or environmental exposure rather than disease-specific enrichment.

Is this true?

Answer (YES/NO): NO